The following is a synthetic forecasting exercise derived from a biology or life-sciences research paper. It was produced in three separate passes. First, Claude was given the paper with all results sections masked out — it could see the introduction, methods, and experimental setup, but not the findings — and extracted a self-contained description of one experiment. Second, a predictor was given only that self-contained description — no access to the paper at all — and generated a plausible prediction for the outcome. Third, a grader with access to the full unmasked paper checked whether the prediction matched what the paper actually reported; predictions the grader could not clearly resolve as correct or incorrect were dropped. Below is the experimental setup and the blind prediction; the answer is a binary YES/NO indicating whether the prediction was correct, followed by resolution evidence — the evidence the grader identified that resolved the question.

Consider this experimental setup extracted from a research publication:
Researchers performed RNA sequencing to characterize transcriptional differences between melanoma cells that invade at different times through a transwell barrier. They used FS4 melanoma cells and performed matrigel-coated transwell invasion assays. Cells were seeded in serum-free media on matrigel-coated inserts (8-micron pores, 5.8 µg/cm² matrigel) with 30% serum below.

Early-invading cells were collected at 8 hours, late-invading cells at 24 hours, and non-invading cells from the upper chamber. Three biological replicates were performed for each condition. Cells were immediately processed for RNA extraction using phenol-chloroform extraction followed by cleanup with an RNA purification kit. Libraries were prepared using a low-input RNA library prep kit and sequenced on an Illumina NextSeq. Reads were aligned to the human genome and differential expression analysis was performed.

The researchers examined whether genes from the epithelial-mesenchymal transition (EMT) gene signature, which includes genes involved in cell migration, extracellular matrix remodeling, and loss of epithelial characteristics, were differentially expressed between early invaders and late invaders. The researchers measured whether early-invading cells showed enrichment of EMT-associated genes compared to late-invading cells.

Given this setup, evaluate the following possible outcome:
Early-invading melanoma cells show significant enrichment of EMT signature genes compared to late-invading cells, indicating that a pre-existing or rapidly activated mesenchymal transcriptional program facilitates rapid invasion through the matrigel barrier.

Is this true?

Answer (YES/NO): NO